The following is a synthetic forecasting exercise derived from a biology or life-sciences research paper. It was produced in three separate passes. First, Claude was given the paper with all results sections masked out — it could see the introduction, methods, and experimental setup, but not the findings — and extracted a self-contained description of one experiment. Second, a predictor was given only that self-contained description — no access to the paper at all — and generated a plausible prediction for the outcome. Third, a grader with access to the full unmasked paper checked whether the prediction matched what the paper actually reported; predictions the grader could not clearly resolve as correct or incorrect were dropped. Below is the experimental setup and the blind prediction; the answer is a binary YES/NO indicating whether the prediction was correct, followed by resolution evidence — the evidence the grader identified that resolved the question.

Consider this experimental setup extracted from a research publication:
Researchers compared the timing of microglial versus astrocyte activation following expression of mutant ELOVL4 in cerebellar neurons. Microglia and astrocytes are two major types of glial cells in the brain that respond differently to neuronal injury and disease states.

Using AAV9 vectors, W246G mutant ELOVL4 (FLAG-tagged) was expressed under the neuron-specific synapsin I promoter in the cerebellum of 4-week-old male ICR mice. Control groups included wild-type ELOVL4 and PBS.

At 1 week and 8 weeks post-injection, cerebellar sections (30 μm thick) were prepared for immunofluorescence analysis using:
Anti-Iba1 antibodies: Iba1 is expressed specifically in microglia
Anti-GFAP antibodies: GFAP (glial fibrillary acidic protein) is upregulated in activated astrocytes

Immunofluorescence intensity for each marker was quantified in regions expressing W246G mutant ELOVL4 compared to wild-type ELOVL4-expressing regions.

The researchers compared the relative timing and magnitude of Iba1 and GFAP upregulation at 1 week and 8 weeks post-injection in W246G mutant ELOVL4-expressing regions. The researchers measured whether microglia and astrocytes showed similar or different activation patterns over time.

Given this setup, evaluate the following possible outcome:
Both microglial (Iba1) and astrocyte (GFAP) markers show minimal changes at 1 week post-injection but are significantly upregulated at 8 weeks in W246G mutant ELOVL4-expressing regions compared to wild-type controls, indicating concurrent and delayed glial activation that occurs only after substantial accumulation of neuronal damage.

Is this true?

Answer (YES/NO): NO